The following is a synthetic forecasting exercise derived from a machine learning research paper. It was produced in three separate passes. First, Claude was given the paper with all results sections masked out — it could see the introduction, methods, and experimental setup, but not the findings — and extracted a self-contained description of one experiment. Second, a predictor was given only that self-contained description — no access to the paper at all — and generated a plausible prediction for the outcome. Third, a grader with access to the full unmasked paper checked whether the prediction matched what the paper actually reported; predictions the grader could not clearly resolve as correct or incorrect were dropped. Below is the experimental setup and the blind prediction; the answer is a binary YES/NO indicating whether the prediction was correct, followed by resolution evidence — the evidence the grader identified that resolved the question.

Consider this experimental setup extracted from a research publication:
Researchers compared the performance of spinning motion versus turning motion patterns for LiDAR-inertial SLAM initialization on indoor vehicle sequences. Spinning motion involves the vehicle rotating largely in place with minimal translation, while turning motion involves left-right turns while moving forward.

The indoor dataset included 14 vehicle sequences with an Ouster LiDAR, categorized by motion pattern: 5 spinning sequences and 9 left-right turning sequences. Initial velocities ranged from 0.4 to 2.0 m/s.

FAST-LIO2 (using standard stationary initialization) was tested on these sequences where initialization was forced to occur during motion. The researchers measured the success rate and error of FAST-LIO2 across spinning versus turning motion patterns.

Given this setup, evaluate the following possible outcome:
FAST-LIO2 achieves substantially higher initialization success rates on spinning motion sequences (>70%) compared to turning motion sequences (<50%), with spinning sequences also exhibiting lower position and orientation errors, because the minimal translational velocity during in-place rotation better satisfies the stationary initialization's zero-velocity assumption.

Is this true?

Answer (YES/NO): NO